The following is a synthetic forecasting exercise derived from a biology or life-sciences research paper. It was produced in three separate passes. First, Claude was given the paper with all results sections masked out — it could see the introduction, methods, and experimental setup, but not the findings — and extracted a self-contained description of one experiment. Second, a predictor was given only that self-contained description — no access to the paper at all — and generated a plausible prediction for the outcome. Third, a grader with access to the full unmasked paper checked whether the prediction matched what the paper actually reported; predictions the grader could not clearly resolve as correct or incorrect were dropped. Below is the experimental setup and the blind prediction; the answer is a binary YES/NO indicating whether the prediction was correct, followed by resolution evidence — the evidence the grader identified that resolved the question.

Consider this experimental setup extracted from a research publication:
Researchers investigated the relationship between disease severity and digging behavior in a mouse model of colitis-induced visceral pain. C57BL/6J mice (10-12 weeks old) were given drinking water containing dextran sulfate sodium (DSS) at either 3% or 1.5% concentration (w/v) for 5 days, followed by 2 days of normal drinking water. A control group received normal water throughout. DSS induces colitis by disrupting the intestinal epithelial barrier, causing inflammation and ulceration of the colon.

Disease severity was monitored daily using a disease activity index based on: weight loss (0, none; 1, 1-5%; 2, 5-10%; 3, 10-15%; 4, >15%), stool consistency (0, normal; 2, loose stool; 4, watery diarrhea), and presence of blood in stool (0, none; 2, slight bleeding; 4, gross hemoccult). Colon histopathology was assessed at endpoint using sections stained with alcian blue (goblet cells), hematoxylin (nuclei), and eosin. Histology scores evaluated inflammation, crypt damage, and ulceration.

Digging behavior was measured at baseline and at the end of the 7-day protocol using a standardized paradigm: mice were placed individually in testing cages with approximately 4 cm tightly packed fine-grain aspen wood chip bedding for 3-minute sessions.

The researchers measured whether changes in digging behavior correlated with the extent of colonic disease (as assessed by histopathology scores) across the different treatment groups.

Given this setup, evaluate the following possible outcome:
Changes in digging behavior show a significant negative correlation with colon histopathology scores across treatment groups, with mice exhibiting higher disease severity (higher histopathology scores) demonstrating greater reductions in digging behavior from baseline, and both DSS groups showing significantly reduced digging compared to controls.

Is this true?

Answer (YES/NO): NO